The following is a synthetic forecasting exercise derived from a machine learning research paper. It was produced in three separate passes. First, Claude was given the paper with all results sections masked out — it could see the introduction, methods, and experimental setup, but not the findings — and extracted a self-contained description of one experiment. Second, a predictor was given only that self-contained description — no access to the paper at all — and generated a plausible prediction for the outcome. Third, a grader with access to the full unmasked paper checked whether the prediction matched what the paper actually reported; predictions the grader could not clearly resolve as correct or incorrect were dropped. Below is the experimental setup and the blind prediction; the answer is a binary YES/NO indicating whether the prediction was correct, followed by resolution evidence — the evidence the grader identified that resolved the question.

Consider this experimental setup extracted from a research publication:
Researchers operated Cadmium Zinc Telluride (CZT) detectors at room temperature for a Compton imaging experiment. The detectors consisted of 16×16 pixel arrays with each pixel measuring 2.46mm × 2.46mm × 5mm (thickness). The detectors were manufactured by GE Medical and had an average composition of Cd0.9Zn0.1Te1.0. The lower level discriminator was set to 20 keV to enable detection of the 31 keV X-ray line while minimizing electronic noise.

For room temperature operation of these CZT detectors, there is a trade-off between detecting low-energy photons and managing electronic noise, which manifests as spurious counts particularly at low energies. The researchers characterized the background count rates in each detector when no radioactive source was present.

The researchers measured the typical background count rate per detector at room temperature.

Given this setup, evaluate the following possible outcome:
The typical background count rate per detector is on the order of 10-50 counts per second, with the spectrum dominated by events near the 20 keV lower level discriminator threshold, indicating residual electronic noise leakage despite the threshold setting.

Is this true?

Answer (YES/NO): NO